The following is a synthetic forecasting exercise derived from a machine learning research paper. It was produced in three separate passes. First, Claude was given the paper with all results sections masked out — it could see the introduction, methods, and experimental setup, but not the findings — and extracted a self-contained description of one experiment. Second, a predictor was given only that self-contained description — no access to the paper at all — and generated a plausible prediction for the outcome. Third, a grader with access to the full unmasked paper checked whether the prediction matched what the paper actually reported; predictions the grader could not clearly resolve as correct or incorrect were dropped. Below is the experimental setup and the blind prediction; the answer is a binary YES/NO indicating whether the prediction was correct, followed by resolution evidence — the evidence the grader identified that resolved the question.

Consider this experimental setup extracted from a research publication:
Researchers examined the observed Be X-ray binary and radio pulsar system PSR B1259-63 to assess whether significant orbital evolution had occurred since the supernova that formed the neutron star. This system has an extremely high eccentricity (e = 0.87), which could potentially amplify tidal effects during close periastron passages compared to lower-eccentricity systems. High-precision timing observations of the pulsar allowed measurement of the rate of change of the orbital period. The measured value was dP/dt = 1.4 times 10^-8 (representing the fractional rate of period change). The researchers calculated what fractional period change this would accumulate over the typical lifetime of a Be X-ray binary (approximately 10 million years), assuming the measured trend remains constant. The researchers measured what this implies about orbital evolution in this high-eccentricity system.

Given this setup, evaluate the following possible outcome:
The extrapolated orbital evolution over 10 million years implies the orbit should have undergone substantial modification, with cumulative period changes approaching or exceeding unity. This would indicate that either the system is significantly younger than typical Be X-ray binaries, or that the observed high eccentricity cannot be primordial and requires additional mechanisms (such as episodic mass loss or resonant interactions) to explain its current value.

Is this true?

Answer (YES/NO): NO